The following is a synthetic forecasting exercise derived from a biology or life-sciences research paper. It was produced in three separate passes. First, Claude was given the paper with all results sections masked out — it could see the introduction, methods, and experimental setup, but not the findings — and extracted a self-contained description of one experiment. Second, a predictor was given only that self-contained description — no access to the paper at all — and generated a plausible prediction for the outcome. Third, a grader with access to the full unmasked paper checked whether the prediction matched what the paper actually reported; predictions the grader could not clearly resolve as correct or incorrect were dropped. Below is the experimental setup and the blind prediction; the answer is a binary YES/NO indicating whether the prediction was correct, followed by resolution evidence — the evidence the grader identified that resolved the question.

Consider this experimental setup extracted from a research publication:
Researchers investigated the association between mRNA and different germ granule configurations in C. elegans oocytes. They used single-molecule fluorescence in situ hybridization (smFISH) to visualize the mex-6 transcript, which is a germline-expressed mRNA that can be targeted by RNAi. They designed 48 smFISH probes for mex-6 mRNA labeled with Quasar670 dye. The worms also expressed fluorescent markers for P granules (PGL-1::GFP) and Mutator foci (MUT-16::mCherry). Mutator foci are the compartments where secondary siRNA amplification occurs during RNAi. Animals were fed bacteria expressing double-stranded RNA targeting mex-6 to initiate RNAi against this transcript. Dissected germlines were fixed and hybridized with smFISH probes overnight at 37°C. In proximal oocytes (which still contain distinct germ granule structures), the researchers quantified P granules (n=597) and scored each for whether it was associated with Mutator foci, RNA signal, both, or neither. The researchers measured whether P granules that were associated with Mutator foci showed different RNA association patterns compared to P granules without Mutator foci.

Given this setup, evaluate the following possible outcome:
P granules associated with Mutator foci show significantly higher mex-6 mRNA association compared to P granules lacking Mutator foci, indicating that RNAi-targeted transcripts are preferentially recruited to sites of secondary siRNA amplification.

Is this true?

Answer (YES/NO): YES